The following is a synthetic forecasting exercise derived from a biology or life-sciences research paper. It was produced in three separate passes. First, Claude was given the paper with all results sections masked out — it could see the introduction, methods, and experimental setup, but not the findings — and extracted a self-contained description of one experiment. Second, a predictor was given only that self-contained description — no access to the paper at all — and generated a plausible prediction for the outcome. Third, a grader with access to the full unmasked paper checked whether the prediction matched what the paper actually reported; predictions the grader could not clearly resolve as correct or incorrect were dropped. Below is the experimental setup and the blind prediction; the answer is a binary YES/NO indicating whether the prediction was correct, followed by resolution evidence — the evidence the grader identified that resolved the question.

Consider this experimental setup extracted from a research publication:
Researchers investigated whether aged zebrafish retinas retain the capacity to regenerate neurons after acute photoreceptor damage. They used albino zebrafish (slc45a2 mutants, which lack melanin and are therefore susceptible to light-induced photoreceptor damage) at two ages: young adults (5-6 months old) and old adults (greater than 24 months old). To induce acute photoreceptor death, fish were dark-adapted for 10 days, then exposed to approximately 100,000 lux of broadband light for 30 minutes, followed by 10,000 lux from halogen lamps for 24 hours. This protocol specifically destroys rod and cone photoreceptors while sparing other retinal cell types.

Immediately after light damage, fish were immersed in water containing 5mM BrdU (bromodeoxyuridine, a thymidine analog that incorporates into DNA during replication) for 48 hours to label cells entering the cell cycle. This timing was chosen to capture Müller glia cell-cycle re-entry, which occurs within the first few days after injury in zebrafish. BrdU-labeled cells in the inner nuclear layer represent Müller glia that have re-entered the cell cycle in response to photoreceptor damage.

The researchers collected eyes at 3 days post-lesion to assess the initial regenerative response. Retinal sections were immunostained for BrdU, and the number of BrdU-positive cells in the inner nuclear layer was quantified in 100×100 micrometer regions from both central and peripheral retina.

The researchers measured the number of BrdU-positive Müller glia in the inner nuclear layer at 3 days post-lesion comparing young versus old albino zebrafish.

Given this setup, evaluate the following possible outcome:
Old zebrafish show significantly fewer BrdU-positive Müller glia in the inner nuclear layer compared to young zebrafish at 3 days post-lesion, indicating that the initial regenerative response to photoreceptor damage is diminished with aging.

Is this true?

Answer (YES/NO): NO